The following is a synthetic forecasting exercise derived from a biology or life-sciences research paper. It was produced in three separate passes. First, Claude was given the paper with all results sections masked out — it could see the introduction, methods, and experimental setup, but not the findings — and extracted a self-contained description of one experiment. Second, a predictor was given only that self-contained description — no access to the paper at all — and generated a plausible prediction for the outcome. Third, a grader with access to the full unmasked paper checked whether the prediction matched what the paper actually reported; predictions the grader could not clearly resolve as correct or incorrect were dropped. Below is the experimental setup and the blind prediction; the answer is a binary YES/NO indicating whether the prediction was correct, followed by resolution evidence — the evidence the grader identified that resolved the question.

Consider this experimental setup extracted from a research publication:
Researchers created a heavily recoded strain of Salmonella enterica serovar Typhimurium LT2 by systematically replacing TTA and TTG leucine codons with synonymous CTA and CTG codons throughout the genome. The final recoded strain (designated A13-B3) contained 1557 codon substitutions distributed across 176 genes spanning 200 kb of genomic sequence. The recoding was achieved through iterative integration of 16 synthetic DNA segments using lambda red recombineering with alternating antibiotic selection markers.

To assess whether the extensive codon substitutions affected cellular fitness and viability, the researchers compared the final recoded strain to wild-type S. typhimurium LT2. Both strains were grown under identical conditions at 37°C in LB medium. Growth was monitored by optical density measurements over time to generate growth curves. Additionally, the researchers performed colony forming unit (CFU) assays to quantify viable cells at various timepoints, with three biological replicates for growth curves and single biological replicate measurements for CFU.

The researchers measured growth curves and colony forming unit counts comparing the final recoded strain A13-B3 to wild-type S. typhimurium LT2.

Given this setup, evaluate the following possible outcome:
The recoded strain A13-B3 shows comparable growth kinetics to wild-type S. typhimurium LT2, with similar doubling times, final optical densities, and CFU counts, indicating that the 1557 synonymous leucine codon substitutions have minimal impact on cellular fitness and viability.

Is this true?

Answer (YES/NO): YES